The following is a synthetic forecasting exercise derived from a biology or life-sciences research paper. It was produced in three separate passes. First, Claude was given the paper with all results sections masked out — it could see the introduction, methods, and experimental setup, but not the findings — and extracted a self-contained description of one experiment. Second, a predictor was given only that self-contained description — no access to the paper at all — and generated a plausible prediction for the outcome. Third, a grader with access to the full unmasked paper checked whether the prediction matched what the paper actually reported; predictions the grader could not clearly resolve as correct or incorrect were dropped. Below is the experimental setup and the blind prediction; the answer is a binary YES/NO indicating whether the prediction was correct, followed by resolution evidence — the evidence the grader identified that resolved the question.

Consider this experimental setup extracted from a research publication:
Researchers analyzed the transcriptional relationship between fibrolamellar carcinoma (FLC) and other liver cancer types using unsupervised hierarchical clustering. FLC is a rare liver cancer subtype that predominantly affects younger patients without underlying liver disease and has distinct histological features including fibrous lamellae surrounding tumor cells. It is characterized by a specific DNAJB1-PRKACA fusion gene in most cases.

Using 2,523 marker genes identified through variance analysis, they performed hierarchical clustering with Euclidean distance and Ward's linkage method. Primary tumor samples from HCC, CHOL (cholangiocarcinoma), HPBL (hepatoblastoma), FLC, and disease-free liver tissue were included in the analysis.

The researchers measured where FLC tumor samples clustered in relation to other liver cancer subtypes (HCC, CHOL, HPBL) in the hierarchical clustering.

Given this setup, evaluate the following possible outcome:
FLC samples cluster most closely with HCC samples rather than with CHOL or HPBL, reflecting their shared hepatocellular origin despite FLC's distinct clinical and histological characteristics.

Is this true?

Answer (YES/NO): NO